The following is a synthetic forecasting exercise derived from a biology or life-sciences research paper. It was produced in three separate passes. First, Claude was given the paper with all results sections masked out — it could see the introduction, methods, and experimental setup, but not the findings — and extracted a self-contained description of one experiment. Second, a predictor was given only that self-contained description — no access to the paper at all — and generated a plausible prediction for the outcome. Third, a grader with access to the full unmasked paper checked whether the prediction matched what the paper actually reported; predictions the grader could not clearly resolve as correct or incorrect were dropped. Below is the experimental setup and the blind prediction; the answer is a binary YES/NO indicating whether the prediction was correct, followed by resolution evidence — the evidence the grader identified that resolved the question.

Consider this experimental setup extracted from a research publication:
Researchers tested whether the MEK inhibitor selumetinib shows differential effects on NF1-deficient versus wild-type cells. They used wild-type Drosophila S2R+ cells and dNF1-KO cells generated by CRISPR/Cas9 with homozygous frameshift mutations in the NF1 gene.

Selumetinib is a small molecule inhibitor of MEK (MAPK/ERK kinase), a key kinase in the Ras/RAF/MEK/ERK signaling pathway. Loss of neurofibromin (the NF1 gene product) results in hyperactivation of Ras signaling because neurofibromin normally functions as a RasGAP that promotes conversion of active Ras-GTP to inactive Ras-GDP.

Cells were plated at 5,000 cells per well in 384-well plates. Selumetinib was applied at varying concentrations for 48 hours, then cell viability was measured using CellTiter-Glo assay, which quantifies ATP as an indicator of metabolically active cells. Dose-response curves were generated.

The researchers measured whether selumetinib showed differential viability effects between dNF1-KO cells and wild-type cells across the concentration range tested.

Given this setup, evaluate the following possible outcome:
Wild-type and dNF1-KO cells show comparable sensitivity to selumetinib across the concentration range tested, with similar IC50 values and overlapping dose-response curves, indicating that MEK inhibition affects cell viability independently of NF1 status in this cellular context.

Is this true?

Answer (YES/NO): NO